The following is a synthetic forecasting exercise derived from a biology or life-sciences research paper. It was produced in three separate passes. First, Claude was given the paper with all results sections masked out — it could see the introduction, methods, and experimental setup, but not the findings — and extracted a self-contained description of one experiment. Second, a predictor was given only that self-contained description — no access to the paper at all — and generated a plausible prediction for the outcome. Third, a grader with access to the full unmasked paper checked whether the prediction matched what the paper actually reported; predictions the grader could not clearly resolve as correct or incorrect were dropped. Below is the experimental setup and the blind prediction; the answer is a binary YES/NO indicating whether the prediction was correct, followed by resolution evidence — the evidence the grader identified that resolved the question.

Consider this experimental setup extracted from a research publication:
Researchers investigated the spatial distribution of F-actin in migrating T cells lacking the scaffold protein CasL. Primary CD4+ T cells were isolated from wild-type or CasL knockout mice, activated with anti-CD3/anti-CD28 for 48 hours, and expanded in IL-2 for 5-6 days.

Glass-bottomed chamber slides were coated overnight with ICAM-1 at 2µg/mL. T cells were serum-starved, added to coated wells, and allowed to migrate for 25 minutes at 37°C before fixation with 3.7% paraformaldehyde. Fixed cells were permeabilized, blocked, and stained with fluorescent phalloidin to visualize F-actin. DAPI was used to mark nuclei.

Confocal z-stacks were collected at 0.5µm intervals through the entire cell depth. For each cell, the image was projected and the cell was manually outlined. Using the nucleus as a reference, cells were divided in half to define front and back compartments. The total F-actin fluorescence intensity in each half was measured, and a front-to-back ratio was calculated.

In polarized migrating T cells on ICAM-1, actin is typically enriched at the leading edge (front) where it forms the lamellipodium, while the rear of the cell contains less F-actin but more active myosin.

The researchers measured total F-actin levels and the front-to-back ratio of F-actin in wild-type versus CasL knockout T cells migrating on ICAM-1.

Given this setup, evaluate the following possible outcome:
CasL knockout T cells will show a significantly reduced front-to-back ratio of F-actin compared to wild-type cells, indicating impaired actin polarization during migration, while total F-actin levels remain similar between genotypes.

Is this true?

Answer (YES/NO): NO